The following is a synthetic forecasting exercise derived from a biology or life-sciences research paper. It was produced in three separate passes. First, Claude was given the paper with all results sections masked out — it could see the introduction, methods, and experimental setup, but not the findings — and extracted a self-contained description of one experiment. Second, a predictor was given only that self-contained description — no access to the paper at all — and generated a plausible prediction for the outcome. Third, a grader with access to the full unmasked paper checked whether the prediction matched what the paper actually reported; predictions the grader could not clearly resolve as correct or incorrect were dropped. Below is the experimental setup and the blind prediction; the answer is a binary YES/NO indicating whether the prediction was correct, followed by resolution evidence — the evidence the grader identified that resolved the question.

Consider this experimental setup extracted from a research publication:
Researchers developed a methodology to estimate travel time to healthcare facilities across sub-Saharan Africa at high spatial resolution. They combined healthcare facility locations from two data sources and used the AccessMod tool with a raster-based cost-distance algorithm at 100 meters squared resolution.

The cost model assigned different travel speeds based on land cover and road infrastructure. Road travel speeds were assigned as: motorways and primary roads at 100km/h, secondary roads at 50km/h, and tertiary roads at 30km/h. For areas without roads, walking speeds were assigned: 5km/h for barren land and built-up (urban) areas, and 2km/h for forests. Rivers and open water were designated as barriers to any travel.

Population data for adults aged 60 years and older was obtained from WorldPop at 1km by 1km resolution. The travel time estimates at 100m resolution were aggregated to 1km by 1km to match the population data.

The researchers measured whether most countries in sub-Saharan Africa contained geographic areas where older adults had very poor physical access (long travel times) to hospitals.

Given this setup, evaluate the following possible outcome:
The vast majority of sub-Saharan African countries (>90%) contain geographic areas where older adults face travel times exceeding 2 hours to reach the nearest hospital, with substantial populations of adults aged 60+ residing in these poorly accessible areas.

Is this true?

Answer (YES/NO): YES